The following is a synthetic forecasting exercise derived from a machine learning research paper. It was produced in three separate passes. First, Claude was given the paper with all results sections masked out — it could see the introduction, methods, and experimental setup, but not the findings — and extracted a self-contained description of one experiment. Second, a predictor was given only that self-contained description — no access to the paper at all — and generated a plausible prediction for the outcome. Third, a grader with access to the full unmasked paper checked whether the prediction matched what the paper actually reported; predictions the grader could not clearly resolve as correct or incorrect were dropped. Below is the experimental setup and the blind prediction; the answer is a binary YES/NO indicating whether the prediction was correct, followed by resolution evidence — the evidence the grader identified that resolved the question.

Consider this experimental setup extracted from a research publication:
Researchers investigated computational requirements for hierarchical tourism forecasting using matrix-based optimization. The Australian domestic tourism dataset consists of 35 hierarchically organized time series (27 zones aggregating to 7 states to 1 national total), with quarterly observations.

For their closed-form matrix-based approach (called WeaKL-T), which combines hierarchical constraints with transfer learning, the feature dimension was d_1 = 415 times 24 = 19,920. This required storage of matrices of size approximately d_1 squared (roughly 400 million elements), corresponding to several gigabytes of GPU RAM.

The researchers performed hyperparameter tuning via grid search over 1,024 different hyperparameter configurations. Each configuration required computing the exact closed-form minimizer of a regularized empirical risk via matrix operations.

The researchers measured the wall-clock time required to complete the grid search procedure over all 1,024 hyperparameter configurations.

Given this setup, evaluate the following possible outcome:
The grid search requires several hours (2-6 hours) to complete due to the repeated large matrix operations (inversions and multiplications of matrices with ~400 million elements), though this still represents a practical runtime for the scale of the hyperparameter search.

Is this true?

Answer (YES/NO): NO